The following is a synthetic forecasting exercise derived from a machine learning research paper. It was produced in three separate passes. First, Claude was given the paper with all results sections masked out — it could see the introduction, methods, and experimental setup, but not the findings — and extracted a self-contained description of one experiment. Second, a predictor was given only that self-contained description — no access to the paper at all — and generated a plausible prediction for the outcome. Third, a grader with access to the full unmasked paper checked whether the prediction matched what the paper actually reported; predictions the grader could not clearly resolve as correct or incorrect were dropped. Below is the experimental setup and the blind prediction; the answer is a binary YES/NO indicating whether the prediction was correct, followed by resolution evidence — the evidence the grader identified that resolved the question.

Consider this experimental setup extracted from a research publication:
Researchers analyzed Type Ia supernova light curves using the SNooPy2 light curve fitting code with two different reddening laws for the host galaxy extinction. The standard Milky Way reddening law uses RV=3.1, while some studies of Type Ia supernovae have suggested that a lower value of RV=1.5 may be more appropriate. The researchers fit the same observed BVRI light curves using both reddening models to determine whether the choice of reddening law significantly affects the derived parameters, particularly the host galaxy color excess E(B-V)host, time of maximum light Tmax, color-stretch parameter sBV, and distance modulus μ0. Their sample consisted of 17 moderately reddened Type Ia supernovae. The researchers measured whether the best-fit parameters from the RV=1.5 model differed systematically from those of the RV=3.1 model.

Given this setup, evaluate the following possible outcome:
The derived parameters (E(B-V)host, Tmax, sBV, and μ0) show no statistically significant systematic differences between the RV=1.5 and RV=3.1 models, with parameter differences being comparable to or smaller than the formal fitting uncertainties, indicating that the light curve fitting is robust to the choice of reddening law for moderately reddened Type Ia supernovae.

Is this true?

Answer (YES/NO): YES